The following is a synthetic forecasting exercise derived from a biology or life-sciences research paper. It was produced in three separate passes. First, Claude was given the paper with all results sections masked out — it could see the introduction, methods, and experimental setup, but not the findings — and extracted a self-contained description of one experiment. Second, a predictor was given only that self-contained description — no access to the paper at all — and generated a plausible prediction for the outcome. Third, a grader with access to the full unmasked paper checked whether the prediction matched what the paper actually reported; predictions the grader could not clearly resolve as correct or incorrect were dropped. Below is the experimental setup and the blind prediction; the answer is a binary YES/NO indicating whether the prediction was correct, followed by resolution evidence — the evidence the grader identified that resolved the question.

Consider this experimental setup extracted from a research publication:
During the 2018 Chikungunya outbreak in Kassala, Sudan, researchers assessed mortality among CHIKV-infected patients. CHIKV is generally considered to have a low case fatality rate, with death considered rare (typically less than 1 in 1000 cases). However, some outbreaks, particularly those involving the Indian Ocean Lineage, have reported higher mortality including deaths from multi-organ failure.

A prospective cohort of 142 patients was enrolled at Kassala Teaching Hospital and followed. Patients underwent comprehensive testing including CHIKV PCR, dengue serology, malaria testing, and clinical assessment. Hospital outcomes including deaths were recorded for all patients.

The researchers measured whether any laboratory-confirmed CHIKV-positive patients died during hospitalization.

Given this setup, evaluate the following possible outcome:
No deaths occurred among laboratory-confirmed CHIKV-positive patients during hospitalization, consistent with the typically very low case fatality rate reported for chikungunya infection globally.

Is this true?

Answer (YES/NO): NO